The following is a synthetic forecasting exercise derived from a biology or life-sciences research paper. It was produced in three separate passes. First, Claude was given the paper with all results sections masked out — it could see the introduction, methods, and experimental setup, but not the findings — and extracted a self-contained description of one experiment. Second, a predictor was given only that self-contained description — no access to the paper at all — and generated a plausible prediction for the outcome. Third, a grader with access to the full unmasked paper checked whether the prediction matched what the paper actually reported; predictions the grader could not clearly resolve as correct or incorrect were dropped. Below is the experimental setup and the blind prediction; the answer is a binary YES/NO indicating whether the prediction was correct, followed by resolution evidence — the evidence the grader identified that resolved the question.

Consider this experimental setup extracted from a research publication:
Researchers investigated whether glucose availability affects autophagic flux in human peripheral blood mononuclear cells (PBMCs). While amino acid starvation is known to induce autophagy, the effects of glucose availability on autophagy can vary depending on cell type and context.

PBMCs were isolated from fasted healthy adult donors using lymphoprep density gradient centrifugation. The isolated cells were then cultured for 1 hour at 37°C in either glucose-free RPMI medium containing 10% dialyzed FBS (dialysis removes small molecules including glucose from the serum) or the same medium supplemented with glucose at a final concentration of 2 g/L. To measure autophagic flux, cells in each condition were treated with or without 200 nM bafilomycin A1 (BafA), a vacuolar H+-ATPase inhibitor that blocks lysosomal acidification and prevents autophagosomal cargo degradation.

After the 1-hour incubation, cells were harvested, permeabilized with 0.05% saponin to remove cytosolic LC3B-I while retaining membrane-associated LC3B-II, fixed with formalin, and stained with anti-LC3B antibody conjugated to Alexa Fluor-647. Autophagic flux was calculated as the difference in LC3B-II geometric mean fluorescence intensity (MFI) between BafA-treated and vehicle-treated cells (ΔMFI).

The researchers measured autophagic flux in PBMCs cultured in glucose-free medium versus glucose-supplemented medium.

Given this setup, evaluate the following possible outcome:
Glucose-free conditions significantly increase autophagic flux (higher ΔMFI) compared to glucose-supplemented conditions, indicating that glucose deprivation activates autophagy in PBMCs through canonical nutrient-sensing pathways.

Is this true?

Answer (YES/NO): NO